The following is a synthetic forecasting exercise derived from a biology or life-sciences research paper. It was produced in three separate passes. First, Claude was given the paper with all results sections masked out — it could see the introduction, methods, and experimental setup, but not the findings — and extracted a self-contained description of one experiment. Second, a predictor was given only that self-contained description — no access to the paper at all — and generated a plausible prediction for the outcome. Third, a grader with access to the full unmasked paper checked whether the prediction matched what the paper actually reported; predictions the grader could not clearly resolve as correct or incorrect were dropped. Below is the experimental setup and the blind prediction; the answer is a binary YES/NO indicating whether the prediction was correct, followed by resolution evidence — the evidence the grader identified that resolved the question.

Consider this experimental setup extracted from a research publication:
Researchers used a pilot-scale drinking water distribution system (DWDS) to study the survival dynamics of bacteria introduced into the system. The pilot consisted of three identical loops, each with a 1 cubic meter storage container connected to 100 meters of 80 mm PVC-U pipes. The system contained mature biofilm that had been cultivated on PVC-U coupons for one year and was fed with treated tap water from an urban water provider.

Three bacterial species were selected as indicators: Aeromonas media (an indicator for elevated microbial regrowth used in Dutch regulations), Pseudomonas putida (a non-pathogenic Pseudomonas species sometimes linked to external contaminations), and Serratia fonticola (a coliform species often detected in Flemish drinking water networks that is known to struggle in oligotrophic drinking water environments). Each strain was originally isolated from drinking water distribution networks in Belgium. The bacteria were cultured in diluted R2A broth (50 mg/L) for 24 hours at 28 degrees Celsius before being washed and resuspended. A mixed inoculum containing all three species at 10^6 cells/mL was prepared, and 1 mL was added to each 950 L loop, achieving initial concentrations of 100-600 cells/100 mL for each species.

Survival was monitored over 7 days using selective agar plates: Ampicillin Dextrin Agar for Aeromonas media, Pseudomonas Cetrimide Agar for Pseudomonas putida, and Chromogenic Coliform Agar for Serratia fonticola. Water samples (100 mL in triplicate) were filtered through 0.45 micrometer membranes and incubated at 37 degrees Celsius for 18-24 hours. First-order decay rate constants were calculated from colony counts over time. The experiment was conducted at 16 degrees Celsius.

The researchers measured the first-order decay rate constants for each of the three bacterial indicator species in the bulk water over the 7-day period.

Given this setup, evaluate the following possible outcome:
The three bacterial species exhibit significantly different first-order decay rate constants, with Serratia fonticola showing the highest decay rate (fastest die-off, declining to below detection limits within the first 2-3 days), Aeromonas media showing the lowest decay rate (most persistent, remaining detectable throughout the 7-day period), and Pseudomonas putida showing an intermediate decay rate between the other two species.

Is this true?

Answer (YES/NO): NO